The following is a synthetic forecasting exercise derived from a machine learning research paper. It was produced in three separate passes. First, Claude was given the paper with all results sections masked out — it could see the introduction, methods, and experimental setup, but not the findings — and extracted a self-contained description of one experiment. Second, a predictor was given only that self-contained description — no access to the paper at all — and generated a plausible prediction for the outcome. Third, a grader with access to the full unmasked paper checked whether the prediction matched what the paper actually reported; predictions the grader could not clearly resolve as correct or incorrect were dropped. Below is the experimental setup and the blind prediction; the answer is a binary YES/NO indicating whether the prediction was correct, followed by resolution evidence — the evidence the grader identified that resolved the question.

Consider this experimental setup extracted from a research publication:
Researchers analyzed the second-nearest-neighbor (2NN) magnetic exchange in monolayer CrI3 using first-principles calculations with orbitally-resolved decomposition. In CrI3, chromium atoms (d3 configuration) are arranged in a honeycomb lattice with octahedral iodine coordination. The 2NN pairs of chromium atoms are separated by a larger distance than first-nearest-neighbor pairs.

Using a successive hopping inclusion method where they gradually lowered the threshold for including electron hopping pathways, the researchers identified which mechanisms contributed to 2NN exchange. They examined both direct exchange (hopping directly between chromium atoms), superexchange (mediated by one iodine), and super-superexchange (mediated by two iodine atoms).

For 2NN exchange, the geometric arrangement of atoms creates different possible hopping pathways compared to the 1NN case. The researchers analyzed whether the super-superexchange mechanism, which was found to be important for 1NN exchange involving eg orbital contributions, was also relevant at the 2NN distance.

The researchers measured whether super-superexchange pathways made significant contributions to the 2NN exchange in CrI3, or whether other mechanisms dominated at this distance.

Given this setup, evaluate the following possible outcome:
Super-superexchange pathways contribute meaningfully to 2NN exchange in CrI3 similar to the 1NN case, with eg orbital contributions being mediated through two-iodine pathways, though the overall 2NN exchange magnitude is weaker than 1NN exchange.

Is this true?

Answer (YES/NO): YES